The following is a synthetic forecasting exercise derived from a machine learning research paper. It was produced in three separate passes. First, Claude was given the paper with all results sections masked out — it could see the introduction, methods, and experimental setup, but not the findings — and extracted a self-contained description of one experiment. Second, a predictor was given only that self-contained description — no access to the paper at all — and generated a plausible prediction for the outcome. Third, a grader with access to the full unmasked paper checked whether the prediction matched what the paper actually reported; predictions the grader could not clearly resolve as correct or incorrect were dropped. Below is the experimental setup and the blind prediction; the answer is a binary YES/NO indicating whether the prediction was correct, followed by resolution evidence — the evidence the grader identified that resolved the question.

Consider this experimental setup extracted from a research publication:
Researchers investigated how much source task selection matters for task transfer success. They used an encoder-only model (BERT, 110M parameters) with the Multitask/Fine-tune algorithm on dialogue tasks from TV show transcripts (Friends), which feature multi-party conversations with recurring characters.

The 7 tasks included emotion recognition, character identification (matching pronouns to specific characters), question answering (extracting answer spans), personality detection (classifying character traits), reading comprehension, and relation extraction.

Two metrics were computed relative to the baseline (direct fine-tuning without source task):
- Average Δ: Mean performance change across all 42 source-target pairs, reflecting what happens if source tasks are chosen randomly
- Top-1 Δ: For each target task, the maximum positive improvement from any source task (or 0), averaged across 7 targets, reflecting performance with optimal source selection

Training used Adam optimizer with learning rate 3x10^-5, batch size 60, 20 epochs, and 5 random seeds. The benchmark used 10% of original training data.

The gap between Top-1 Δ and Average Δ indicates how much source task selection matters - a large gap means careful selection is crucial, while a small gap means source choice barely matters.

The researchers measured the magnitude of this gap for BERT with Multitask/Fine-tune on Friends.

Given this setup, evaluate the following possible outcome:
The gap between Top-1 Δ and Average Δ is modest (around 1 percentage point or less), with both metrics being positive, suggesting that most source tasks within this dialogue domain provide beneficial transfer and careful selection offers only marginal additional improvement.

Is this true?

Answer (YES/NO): NO